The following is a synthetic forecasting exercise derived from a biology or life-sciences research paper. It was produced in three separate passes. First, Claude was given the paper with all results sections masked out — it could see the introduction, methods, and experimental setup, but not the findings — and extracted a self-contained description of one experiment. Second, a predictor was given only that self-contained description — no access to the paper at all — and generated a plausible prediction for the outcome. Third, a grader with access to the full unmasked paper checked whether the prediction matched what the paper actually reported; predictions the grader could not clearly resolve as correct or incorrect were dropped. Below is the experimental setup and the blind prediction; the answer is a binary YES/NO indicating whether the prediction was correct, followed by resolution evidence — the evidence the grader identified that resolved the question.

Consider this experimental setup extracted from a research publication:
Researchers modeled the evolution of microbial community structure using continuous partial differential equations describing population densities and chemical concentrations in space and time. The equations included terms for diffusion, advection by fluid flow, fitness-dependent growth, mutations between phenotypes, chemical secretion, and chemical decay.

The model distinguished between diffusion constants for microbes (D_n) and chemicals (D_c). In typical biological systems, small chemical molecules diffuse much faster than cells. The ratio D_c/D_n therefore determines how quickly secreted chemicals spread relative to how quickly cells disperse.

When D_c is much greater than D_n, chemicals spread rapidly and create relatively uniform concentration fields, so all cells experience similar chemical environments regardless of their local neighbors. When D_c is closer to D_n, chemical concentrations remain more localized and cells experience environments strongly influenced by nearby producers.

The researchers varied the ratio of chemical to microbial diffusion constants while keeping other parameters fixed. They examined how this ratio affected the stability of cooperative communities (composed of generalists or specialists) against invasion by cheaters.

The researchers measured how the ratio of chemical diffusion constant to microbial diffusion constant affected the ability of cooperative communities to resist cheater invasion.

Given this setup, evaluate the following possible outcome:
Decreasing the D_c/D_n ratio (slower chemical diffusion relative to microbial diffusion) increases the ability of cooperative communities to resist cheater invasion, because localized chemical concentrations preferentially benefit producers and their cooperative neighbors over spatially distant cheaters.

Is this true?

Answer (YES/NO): NO